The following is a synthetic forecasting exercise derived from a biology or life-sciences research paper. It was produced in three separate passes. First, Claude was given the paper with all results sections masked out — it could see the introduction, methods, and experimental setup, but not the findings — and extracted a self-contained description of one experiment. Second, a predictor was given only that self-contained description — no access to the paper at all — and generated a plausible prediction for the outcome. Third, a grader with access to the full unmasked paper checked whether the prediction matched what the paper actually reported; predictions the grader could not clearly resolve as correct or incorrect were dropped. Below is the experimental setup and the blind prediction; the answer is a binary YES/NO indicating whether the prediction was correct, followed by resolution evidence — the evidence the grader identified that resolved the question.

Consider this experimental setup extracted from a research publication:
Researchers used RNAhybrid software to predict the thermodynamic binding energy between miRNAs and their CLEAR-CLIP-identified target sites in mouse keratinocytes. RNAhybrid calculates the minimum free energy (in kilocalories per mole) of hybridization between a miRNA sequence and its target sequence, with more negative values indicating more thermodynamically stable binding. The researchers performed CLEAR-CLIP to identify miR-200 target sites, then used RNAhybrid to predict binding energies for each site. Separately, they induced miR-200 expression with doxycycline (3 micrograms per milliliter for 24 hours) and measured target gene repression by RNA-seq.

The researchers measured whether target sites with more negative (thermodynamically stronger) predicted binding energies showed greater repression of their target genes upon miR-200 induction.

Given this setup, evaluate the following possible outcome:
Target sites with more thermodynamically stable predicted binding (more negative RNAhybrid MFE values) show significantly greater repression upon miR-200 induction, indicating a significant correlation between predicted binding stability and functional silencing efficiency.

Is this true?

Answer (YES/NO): NO